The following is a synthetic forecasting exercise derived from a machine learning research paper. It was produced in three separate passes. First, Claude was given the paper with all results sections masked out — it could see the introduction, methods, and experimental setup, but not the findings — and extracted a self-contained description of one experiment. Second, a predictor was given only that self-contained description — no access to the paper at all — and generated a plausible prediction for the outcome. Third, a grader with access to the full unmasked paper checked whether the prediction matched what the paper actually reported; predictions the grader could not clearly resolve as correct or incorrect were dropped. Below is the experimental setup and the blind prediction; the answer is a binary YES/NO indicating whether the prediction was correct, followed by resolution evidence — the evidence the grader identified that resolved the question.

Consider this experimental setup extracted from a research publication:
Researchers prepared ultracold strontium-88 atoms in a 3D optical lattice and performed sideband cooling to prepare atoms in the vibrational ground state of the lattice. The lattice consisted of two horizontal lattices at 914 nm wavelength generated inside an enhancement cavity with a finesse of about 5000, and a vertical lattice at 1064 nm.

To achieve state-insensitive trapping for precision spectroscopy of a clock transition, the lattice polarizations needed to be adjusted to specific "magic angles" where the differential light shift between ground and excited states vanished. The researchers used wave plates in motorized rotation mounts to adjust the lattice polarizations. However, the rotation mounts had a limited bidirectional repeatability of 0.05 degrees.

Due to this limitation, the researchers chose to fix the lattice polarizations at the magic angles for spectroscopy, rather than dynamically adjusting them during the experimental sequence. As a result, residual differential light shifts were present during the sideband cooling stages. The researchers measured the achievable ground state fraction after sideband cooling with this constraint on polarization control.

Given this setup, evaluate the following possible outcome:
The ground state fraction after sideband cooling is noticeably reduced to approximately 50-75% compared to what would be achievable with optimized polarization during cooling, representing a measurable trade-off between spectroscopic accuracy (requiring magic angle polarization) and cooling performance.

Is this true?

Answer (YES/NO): YES